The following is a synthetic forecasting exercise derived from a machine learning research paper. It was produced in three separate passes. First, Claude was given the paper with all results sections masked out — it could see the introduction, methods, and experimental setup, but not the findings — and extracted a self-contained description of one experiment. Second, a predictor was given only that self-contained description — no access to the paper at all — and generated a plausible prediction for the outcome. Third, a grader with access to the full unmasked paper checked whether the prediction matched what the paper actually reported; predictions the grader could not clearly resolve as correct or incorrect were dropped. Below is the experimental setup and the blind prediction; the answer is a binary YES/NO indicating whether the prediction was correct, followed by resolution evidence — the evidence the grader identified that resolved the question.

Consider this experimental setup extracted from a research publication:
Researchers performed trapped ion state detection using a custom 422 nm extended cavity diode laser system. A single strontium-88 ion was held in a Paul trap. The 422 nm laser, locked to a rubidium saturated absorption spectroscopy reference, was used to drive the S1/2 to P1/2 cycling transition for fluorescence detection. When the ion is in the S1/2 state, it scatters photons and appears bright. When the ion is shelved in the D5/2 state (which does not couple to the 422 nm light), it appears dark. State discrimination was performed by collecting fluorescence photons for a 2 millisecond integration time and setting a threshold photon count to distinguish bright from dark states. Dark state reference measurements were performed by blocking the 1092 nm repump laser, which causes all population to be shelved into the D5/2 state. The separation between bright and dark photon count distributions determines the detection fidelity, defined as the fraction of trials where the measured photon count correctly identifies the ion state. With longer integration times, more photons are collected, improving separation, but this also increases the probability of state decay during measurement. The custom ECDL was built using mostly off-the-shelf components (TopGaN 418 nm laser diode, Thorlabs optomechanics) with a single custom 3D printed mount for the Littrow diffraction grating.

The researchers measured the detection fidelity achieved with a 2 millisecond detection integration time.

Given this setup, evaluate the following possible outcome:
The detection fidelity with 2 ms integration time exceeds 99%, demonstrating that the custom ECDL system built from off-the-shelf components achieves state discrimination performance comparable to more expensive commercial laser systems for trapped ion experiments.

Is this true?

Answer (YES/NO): YES